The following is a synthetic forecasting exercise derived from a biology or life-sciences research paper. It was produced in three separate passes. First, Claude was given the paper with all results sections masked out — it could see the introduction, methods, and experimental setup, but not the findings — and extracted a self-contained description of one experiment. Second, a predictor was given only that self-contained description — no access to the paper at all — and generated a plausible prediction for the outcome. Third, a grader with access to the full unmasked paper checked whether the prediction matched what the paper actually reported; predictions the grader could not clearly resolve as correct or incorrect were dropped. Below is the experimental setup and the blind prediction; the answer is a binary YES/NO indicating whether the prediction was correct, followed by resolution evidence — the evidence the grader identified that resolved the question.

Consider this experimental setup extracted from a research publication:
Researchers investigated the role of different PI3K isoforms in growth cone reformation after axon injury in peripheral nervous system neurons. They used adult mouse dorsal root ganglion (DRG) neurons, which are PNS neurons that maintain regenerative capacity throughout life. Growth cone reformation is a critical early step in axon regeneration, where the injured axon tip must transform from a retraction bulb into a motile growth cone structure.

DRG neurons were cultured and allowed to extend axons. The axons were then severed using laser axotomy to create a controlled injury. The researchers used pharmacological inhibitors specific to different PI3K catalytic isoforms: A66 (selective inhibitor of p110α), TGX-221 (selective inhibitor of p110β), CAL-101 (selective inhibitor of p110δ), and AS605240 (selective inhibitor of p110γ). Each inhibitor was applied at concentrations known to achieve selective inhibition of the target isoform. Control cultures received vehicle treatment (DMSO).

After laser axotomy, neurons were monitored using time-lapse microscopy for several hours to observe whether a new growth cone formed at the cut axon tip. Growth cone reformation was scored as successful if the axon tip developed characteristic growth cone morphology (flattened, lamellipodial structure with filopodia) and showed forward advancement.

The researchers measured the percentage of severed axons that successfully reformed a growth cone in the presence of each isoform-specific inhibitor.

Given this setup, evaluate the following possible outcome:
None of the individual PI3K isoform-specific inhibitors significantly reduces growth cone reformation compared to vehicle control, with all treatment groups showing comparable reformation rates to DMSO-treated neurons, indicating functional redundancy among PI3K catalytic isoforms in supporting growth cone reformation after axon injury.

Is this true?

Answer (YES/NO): NO